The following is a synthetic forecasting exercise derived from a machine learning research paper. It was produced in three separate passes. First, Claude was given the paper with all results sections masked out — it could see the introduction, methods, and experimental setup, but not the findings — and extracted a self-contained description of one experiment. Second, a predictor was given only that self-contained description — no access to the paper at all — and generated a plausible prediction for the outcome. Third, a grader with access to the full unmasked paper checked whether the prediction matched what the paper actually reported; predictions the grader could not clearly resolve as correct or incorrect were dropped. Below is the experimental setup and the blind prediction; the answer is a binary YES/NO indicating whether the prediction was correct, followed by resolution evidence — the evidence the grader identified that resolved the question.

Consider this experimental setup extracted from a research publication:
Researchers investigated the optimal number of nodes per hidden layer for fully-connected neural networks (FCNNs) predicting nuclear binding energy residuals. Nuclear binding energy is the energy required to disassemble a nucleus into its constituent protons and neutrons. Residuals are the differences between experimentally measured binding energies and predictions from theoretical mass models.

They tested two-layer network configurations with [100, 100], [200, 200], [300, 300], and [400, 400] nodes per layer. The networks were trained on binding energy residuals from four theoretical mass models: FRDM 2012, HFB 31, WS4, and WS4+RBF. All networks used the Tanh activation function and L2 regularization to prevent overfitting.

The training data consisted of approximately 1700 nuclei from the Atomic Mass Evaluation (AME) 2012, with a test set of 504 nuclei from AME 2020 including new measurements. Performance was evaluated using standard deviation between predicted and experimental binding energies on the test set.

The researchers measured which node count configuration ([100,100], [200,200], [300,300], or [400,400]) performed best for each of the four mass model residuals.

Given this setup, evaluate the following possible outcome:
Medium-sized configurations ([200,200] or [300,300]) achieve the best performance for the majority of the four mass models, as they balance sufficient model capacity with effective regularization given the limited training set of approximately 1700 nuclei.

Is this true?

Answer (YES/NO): YES